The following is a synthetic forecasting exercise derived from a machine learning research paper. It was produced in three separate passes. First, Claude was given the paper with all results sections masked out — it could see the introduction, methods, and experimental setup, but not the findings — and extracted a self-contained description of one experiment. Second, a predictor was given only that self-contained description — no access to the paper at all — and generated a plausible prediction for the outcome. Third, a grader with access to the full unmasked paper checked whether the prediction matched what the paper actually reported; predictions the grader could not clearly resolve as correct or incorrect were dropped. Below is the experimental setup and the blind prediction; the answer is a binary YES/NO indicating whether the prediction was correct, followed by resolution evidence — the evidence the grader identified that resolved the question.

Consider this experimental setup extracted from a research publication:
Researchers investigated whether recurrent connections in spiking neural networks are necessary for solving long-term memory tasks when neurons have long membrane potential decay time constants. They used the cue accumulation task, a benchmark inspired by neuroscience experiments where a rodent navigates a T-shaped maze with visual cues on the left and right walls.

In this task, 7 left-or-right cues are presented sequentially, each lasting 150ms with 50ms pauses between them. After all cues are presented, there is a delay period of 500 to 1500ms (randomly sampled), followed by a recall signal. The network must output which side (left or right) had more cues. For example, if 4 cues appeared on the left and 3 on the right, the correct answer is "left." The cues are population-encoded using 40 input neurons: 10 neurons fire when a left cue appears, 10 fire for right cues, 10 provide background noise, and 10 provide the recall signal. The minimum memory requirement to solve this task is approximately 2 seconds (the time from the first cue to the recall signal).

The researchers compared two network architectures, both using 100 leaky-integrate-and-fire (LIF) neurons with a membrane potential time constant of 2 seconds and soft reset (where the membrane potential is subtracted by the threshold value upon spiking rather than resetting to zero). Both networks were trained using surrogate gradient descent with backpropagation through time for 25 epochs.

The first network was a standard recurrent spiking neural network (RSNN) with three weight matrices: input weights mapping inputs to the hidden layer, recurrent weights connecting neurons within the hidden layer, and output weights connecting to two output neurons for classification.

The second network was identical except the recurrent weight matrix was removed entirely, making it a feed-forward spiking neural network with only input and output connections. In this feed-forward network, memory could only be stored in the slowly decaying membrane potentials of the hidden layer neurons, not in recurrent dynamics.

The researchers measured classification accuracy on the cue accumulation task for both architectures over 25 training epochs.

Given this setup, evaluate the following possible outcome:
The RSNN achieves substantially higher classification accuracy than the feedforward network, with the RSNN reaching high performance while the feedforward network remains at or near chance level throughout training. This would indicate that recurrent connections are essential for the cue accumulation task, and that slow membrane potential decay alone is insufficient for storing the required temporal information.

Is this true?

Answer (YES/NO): NO